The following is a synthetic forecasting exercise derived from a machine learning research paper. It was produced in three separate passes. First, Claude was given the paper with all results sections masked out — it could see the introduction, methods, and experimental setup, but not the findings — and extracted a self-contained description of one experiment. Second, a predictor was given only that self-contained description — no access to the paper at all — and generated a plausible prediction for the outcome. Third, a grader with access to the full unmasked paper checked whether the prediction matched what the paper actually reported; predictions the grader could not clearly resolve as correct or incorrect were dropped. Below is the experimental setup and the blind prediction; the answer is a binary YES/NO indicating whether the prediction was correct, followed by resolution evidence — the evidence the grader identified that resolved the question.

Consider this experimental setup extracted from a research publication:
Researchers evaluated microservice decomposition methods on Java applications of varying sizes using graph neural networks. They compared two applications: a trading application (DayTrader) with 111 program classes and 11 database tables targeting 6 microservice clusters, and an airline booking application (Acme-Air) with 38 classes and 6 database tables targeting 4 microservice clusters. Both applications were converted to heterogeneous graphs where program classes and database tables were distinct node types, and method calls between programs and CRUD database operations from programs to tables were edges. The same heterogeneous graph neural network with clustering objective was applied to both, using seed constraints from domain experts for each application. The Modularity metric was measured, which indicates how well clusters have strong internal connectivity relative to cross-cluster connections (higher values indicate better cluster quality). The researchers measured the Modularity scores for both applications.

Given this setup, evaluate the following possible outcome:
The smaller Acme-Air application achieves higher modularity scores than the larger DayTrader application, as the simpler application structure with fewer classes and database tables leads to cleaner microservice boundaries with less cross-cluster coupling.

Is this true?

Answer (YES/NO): YES